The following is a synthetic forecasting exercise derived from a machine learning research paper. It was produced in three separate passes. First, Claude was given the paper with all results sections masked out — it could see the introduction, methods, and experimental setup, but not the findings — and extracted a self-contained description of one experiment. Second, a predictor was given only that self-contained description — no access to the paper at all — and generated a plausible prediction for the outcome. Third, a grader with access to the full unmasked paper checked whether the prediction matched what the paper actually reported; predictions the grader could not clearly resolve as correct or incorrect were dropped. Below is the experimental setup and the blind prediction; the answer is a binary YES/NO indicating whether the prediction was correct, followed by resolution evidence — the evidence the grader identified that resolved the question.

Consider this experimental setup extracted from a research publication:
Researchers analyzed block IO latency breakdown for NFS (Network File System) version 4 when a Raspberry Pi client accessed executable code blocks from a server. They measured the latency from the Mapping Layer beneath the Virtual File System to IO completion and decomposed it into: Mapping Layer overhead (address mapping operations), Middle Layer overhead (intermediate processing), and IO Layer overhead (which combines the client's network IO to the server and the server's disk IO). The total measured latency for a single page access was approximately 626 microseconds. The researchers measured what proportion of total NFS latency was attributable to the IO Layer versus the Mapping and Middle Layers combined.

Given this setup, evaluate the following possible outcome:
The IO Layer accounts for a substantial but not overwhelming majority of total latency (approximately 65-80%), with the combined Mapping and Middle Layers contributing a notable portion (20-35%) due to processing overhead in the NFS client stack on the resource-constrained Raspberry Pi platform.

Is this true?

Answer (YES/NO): NO